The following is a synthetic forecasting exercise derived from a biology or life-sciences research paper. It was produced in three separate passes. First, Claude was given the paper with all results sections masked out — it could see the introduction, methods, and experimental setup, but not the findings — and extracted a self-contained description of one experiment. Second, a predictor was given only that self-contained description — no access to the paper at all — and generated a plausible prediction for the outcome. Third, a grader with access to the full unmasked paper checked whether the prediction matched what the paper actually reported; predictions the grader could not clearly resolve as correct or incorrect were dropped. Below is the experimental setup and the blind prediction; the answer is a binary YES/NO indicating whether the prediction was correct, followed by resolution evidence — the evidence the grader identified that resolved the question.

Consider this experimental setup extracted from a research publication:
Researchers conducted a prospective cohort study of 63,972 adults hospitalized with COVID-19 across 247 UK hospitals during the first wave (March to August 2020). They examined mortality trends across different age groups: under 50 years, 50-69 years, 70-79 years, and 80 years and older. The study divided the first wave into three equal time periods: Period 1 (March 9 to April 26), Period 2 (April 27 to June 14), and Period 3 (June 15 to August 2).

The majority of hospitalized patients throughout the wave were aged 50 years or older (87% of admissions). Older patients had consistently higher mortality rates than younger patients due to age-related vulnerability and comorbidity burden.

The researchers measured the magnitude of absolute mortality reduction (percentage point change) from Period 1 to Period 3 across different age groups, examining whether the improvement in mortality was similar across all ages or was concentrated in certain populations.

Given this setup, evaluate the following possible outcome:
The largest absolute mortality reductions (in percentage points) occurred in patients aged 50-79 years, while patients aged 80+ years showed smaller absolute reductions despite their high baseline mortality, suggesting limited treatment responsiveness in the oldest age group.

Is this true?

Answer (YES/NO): NO